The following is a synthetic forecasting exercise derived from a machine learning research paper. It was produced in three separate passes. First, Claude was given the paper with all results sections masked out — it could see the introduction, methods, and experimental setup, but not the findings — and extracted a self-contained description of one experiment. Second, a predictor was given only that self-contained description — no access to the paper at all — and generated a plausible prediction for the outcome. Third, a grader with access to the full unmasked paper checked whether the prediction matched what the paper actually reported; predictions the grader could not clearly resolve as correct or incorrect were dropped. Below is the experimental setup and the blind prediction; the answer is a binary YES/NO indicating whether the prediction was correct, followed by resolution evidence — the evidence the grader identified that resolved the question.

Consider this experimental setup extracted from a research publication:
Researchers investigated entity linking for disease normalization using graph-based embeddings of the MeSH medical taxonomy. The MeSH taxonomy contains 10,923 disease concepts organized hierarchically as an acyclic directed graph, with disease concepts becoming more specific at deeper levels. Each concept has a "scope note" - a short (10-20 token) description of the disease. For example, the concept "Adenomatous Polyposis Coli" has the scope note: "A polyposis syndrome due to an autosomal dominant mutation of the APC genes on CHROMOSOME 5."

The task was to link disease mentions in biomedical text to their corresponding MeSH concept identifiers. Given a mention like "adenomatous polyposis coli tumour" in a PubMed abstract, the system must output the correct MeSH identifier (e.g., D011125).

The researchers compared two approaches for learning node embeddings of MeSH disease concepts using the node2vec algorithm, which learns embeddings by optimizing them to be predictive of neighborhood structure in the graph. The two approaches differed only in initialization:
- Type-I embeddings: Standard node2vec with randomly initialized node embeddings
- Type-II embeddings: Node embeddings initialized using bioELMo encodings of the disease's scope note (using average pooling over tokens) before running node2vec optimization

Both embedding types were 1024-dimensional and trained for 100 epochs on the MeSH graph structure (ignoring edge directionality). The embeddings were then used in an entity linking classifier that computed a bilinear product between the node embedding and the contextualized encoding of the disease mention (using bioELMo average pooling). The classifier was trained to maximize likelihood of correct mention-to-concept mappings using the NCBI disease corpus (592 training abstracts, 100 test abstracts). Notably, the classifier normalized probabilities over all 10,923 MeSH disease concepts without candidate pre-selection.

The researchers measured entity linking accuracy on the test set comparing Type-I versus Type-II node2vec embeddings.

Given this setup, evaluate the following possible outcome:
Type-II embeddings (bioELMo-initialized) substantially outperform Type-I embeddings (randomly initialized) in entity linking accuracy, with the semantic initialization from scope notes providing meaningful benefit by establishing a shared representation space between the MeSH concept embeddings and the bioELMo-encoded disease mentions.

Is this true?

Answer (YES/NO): NO